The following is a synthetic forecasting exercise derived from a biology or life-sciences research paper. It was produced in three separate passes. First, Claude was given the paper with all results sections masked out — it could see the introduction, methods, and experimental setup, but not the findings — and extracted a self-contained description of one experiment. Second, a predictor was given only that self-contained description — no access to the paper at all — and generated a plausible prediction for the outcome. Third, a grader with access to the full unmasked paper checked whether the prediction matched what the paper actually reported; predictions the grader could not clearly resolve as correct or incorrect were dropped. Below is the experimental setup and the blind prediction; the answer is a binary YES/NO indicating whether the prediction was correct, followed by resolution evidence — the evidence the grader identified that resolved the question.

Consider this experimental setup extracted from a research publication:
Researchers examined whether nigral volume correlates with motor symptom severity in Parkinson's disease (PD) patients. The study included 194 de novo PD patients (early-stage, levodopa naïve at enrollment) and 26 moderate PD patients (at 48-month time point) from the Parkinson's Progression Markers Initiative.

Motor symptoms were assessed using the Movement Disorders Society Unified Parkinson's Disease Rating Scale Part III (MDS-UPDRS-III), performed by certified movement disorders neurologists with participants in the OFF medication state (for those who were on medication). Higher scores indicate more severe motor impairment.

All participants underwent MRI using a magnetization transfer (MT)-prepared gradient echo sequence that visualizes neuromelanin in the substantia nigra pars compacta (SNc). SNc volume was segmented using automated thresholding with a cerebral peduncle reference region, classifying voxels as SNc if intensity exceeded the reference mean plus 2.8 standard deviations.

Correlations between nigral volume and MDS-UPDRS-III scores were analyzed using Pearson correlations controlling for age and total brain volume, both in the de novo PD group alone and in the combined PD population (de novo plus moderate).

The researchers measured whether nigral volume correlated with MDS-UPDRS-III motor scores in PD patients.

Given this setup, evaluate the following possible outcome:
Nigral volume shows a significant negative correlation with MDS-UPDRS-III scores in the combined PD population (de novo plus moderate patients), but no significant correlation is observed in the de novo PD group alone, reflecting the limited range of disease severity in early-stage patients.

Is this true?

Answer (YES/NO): NO